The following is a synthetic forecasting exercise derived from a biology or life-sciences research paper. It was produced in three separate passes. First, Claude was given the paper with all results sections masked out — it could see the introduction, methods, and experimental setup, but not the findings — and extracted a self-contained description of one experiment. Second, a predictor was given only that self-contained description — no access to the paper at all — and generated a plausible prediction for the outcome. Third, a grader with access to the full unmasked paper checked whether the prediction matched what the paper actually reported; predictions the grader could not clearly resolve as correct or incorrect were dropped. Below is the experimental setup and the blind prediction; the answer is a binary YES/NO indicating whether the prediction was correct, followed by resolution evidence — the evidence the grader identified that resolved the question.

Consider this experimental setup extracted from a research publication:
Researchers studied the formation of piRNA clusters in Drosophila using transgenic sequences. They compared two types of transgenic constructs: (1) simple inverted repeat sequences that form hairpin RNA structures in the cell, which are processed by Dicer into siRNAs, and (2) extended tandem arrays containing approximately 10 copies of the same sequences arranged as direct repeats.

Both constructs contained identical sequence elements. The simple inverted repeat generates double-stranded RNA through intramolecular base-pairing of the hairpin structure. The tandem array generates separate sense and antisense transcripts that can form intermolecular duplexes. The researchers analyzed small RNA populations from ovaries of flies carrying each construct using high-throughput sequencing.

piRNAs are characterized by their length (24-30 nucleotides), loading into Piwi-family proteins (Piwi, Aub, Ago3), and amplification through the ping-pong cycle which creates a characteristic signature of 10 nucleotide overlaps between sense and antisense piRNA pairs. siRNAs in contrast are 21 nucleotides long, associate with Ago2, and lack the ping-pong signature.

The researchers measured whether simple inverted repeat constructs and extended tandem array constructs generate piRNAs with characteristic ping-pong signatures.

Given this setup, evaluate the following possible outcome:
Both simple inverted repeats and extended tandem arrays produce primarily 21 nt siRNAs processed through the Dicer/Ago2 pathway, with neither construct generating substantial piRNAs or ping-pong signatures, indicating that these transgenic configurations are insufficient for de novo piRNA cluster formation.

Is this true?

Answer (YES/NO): NO